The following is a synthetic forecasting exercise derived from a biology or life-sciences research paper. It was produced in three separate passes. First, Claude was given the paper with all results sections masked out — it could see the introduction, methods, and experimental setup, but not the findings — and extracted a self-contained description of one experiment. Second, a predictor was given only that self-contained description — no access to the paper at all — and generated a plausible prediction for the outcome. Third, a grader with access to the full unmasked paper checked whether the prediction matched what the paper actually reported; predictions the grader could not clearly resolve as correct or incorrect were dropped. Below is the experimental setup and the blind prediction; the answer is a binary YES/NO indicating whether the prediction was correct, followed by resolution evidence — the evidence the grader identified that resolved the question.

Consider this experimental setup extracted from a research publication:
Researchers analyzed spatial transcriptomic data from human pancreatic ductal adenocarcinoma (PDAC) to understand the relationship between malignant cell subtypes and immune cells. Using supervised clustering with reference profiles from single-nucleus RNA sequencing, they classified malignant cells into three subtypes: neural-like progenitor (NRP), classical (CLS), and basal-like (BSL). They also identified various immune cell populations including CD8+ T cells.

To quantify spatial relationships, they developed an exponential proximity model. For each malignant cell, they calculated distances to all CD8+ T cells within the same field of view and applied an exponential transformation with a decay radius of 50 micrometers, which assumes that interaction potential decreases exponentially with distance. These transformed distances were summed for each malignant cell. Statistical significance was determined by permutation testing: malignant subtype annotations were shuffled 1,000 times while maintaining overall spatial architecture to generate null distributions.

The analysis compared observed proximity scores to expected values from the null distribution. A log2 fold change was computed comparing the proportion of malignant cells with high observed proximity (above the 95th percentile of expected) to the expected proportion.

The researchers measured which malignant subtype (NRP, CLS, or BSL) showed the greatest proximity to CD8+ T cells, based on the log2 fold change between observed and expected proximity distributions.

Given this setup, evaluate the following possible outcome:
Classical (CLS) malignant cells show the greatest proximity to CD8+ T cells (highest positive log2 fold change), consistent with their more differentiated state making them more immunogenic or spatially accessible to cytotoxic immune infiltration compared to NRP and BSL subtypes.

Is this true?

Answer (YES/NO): NO